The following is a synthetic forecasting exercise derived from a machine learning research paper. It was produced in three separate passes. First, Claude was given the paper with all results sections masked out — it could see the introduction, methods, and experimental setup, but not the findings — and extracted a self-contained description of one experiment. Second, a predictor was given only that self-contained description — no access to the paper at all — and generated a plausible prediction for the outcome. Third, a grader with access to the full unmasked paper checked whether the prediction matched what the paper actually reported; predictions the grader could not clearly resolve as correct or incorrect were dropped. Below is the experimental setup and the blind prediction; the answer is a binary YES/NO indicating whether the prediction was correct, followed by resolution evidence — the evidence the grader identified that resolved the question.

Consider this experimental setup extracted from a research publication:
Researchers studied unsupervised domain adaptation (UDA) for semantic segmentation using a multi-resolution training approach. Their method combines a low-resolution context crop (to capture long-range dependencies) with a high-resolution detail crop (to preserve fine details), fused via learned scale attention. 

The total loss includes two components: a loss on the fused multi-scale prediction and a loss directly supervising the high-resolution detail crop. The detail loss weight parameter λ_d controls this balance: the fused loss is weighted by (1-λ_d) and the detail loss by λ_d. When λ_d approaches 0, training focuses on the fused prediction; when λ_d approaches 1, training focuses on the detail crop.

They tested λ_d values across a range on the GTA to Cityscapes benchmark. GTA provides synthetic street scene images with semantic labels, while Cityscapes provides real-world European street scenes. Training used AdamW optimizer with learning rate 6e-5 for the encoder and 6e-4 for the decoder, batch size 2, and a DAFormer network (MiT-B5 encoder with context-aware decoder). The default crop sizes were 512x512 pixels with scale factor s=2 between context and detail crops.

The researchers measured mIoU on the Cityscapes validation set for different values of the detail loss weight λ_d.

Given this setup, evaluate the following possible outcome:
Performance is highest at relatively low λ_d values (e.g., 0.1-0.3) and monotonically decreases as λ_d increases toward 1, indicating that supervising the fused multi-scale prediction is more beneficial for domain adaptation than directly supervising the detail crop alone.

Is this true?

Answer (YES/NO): NO